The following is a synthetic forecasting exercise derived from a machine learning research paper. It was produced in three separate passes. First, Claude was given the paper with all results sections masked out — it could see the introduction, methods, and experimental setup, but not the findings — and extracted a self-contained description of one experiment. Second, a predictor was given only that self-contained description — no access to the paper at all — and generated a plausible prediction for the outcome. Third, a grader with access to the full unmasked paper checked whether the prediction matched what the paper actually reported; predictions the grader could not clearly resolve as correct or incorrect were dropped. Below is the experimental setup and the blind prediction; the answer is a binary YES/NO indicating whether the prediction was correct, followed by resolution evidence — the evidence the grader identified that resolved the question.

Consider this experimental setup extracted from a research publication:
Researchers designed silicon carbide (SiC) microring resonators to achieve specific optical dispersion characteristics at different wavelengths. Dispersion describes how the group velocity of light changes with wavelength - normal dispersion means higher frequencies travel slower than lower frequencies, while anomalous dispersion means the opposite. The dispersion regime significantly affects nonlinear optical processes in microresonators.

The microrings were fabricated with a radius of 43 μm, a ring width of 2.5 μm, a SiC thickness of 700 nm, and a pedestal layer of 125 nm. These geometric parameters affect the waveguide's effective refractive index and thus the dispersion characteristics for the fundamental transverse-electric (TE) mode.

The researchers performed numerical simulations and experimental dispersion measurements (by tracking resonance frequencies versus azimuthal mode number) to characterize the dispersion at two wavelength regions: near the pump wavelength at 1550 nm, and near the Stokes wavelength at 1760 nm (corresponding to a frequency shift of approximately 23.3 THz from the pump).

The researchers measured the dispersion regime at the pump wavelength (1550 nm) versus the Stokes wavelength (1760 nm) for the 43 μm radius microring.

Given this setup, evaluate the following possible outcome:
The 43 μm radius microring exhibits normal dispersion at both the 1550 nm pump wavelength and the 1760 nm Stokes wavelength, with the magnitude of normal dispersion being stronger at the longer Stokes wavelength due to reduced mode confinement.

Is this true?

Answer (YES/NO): NO